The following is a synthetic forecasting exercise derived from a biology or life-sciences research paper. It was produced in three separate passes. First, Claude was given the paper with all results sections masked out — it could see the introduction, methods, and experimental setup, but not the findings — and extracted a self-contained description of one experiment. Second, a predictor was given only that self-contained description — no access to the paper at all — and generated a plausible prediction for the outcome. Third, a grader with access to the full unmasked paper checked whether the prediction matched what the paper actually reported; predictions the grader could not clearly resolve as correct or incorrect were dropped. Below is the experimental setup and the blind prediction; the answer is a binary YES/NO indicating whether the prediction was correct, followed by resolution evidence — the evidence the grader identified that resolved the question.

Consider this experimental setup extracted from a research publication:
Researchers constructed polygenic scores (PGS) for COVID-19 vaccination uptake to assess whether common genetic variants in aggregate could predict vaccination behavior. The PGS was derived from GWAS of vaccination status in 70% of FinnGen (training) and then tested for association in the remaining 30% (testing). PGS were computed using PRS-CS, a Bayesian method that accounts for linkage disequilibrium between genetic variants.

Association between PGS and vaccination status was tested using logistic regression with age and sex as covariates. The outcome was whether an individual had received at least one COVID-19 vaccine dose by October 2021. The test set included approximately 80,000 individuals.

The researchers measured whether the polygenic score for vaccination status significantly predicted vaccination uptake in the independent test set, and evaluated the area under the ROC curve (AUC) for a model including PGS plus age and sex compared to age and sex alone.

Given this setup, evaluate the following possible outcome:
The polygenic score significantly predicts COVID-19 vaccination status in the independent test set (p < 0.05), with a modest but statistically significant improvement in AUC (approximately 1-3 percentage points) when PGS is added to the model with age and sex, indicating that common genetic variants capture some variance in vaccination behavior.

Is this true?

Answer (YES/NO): YES